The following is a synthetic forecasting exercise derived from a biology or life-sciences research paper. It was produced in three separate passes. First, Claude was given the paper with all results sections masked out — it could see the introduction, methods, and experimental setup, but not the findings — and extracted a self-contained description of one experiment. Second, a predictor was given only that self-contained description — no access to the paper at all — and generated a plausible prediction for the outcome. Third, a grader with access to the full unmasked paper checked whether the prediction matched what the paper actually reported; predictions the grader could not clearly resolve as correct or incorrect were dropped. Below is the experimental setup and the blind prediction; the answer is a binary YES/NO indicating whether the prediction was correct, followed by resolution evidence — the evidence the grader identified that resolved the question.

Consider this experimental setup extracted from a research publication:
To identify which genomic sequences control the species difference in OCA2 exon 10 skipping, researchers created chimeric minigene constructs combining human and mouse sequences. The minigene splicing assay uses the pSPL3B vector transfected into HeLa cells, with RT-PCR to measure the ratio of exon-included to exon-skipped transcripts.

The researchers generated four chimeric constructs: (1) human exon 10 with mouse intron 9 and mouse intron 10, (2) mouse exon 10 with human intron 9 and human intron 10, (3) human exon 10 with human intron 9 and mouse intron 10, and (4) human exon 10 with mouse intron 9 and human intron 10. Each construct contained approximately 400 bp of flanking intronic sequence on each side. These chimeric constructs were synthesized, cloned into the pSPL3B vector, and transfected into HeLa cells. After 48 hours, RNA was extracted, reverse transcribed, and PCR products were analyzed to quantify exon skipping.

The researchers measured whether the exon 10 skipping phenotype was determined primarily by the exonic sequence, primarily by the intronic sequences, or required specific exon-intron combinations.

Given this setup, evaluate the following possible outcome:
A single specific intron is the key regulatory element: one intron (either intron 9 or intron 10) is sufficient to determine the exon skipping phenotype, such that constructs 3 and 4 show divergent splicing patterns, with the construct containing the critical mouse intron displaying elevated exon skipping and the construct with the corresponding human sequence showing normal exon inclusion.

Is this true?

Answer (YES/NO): NO